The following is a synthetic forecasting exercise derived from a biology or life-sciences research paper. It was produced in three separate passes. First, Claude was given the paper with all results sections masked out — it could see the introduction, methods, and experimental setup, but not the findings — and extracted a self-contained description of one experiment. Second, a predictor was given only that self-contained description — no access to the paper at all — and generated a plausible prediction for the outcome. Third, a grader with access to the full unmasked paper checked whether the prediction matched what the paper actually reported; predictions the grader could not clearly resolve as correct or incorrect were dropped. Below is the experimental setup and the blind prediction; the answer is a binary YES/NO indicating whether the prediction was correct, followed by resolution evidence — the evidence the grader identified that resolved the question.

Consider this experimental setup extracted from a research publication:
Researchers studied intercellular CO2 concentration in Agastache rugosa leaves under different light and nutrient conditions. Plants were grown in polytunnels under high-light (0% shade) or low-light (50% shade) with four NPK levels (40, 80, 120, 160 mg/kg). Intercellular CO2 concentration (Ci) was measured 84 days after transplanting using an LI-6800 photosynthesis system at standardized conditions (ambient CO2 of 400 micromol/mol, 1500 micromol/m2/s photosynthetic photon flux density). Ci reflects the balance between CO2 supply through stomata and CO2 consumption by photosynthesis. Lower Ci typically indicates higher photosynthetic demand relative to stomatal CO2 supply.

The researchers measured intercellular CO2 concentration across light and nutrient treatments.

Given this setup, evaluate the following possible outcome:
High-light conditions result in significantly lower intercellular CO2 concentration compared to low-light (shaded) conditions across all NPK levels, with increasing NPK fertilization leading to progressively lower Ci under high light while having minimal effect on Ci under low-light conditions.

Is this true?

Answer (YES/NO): NO